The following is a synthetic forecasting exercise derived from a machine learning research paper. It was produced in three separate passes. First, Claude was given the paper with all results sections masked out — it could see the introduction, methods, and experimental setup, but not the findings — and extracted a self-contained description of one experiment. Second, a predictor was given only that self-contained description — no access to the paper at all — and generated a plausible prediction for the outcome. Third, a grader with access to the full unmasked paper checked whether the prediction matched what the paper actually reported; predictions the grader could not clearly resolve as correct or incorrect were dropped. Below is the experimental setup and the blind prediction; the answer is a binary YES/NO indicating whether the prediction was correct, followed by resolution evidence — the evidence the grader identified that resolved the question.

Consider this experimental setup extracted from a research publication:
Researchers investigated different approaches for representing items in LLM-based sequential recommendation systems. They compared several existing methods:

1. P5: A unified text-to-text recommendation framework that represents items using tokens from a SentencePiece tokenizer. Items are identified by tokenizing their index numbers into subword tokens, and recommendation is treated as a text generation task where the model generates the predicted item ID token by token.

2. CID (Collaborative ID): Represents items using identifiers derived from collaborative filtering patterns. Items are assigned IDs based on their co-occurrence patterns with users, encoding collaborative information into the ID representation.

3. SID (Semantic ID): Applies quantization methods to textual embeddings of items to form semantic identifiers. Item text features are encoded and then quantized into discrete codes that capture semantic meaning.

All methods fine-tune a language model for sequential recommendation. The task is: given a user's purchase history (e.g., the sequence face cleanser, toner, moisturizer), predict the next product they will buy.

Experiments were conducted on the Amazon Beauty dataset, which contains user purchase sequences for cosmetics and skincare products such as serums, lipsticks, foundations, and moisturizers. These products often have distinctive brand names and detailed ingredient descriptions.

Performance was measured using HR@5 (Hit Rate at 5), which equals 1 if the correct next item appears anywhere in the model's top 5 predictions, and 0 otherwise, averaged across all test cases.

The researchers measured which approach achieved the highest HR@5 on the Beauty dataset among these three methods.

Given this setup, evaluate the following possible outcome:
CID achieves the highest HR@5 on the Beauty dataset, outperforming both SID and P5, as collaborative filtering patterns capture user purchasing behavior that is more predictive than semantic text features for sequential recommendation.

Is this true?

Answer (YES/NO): YES